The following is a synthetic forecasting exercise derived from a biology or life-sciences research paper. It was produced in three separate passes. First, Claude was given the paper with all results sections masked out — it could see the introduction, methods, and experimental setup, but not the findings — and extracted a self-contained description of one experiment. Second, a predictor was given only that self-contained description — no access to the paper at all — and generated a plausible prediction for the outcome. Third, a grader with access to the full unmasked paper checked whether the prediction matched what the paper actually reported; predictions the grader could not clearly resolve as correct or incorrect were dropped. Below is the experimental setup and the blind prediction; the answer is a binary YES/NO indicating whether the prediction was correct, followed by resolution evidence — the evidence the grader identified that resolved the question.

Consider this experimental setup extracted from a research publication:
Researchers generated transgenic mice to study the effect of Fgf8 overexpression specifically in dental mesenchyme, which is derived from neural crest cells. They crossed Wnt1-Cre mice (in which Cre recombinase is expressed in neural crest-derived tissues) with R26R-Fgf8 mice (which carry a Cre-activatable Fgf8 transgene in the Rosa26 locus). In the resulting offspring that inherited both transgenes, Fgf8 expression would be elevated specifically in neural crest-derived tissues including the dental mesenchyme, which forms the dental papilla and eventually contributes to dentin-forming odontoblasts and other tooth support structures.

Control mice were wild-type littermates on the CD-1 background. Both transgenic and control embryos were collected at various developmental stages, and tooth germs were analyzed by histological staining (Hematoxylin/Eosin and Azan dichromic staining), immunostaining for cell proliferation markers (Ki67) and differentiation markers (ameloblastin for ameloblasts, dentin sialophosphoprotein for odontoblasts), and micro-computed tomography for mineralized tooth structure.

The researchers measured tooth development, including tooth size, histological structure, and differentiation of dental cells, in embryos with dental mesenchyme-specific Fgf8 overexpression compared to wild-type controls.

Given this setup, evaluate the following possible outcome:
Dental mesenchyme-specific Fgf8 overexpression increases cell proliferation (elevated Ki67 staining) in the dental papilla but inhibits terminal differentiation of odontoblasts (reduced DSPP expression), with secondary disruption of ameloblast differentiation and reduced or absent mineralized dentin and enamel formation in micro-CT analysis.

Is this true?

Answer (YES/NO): NO